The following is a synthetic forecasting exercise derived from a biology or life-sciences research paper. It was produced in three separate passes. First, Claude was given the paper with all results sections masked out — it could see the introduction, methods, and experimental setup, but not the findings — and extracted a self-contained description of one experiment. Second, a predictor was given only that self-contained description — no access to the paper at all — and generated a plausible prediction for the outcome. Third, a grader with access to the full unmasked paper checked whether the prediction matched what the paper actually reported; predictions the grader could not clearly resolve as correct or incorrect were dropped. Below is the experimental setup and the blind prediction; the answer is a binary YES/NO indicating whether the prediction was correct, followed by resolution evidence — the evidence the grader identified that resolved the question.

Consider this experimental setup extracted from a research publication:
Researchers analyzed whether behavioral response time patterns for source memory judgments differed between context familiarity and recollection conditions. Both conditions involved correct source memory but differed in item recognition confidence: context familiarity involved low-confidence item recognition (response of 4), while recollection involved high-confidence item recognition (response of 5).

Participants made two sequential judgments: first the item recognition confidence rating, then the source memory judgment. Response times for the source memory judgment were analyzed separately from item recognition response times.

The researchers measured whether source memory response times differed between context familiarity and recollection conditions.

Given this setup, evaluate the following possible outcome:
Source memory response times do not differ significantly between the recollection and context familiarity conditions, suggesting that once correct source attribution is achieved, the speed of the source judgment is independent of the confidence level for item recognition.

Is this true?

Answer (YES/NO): NO